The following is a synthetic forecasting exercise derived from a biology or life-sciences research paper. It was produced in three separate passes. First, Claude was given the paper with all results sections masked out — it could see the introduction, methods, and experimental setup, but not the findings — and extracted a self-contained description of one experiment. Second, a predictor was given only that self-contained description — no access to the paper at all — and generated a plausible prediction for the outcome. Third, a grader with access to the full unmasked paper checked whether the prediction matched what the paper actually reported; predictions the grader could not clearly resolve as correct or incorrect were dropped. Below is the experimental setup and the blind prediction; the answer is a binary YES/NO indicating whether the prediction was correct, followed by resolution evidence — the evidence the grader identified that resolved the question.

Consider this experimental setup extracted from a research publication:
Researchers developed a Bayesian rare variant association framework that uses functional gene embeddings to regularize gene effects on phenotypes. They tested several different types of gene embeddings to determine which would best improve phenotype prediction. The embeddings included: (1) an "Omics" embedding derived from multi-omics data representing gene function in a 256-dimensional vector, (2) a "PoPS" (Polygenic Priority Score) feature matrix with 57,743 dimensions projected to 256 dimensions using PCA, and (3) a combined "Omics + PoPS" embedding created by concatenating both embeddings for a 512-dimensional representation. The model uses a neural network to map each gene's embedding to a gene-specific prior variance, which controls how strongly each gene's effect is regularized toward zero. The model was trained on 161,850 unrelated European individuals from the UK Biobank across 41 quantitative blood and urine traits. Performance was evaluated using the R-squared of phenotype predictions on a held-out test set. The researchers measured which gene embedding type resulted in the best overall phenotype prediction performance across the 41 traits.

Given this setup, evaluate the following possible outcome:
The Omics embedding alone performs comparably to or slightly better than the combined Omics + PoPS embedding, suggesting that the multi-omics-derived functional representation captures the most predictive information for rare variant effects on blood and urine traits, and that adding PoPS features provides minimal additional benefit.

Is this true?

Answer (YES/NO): NO